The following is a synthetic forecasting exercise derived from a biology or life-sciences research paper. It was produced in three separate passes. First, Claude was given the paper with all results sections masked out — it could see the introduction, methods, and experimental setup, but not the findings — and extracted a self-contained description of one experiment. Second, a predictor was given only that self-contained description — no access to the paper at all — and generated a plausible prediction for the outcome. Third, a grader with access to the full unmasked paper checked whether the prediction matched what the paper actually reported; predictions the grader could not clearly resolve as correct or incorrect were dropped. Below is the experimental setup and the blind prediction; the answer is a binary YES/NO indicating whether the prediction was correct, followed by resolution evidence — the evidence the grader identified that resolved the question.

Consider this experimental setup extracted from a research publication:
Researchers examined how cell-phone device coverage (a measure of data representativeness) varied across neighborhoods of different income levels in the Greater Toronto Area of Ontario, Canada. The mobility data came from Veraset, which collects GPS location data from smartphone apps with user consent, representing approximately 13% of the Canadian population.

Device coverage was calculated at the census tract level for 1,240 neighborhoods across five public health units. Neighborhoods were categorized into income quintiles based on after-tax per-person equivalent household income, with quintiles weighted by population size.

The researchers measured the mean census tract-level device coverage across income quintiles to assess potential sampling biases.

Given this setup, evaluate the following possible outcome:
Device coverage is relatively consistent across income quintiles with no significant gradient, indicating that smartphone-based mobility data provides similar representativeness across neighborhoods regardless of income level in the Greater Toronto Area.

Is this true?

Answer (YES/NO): NO